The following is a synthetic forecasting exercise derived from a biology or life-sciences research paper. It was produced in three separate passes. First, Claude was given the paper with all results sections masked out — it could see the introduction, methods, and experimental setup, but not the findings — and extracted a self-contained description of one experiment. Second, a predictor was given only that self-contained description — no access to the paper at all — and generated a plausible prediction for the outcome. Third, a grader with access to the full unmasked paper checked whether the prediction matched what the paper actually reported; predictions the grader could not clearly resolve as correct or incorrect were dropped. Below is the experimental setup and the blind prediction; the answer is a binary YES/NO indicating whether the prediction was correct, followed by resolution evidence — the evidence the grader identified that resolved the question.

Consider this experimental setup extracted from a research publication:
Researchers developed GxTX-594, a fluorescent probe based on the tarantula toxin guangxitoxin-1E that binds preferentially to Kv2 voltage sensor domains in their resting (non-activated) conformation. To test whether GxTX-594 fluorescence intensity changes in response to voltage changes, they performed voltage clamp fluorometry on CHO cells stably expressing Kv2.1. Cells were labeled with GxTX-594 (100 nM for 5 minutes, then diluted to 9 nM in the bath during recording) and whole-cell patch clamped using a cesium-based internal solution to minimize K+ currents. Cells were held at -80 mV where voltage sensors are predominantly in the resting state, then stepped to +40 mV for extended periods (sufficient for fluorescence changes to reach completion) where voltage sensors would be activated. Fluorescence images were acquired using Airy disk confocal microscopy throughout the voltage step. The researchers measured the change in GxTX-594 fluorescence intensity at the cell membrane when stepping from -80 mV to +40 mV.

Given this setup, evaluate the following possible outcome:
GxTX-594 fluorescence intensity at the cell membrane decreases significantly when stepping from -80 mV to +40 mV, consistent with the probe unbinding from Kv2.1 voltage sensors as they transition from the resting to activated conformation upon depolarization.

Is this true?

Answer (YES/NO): YES